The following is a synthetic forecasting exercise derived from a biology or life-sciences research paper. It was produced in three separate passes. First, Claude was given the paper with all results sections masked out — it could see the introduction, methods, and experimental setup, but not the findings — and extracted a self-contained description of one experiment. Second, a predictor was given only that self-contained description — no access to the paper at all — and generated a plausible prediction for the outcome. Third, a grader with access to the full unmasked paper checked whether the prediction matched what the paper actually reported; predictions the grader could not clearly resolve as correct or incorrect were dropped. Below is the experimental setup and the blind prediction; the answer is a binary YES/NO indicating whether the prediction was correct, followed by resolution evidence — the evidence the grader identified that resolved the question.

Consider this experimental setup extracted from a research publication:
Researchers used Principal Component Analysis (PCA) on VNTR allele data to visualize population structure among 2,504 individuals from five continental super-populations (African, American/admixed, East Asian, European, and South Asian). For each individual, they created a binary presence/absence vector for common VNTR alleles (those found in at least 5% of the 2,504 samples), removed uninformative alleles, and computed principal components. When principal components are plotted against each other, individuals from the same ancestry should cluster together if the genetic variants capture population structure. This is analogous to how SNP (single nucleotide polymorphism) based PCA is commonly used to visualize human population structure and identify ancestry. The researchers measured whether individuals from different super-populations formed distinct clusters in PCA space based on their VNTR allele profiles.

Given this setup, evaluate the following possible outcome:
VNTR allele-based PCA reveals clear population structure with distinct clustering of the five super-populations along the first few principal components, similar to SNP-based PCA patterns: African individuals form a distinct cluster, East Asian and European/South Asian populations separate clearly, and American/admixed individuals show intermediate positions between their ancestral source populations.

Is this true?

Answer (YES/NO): NO